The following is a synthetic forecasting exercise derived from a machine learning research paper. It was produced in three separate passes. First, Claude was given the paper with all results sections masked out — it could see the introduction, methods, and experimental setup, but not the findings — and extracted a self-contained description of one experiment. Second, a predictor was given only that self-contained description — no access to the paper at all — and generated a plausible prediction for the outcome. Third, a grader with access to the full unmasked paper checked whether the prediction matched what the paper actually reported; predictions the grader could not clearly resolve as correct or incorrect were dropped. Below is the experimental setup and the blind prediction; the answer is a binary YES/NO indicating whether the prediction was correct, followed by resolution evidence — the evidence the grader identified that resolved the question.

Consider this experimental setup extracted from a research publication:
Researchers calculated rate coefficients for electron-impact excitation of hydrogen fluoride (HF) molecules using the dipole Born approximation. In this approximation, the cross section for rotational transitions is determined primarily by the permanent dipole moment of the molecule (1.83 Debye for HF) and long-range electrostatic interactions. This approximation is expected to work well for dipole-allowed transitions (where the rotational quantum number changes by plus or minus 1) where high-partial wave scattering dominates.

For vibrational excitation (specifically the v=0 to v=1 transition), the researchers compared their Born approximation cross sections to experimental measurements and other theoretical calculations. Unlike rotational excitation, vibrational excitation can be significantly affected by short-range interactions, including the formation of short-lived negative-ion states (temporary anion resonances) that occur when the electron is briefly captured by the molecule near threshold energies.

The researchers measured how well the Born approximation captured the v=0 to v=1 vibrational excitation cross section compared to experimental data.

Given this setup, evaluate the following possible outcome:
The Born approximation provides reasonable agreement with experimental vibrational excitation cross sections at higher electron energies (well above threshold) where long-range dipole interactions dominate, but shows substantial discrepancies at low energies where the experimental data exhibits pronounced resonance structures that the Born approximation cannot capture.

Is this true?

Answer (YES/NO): NO